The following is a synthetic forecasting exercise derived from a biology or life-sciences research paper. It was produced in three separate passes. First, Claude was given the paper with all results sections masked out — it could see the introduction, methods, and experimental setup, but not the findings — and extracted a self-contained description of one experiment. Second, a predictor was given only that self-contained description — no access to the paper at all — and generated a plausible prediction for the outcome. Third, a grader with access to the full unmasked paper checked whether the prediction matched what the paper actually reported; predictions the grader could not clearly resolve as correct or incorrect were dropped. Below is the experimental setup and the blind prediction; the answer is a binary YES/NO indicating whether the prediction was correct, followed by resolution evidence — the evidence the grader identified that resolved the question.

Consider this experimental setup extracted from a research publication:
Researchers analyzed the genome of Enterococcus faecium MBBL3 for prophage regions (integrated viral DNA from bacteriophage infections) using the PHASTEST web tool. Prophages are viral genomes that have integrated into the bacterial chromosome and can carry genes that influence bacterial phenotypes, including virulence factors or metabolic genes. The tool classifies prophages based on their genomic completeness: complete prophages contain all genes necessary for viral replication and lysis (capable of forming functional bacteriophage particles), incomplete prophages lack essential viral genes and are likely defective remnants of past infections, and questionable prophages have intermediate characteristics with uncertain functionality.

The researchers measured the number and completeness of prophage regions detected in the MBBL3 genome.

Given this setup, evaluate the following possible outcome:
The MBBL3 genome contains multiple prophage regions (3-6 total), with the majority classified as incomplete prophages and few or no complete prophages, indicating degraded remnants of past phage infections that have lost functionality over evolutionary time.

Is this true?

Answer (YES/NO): NO